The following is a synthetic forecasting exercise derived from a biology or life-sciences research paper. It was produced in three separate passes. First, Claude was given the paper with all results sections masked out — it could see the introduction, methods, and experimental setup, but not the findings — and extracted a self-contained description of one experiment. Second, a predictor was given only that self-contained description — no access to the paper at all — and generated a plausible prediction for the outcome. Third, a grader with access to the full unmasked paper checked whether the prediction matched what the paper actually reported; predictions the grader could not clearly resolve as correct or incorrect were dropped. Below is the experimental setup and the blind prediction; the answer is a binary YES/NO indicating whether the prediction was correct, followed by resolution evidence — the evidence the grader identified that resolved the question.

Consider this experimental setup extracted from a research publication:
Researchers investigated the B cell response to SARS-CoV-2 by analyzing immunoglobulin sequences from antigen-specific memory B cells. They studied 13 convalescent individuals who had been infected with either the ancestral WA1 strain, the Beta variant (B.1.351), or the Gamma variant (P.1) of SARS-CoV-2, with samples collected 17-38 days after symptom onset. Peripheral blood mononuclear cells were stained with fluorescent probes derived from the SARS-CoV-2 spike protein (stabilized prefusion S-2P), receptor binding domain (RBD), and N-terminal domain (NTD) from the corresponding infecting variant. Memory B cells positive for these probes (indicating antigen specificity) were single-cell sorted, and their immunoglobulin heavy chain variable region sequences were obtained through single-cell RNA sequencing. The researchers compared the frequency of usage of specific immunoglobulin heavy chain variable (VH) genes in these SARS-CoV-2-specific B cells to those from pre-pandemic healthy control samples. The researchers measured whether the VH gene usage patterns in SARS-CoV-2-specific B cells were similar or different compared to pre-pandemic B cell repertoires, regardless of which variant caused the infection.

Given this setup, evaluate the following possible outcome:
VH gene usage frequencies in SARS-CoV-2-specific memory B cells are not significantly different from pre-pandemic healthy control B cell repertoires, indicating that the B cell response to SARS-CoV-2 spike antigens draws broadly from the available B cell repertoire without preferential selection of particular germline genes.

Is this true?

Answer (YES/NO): NO